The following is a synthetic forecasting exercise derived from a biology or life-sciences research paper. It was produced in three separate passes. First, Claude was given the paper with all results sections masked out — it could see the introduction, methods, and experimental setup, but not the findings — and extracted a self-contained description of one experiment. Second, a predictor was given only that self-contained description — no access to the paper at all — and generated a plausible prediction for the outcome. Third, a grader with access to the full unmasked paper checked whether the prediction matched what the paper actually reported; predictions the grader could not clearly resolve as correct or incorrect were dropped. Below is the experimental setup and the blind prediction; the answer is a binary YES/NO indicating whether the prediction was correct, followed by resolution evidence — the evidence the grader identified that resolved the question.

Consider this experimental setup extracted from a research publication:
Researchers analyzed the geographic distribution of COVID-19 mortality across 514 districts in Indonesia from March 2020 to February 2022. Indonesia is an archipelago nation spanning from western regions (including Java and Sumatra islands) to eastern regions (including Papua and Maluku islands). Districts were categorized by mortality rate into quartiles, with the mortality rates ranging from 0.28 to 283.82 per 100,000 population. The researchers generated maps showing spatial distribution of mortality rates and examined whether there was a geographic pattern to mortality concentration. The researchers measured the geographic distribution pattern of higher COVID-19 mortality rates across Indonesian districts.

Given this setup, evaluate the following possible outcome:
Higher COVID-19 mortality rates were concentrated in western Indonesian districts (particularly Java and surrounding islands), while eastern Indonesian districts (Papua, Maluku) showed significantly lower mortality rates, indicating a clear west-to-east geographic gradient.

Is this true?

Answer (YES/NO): YES